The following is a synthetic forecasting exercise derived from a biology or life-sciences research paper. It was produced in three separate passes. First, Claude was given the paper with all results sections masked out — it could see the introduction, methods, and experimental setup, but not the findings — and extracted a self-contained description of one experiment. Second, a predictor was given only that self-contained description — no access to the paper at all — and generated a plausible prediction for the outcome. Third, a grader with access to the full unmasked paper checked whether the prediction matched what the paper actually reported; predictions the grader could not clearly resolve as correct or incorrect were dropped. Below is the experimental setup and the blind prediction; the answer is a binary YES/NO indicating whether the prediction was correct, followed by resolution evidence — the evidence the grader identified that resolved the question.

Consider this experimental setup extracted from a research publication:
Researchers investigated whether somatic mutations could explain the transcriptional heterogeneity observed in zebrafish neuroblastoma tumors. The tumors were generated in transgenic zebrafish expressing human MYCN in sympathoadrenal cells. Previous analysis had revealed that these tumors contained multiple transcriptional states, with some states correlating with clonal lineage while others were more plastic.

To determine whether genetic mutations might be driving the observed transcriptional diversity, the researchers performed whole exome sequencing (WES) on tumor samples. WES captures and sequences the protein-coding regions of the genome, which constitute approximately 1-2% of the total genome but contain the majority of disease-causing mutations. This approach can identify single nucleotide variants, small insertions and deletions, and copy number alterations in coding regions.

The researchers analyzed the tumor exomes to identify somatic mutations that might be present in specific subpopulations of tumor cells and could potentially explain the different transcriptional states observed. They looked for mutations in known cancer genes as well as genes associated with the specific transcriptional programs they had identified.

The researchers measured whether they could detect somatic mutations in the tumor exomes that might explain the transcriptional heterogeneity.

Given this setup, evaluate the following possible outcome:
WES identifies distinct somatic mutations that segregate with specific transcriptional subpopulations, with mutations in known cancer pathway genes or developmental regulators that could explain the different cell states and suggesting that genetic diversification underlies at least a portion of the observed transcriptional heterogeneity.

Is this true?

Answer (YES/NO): NO